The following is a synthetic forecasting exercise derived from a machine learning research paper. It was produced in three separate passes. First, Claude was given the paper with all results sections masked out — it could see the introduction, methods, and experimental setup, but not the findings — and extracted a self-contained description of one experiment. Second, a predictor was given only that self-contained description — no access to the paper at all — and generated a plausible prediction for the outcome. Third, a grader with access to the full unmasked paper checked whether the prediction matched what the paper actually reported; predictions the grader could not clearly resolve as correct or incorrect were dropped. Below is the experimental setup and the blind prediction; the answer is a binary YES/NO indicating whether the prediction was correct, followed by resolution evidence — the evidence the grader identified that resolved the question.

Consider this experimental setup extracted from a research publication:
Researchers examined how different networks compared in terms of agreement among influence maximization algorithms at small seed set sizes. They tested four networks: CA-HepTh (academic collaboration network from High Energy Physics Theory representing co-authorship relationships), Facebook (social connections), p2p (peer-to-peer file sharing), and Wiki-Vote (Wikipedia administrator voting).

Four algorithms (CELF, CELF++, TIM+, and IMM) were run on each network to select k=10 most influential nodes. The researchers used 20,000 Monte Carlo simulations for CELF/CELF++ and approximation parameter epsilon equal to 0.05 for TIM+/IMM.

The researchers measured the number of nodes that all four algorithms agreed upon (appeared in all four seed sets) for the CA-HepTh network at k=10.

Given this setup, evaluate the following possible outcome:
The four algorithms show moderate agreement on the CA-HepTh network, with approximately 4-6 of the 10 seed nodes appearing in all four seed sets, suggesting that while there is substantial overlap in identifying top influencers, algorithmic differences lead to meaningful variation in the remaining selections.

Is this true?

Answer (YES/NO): NO